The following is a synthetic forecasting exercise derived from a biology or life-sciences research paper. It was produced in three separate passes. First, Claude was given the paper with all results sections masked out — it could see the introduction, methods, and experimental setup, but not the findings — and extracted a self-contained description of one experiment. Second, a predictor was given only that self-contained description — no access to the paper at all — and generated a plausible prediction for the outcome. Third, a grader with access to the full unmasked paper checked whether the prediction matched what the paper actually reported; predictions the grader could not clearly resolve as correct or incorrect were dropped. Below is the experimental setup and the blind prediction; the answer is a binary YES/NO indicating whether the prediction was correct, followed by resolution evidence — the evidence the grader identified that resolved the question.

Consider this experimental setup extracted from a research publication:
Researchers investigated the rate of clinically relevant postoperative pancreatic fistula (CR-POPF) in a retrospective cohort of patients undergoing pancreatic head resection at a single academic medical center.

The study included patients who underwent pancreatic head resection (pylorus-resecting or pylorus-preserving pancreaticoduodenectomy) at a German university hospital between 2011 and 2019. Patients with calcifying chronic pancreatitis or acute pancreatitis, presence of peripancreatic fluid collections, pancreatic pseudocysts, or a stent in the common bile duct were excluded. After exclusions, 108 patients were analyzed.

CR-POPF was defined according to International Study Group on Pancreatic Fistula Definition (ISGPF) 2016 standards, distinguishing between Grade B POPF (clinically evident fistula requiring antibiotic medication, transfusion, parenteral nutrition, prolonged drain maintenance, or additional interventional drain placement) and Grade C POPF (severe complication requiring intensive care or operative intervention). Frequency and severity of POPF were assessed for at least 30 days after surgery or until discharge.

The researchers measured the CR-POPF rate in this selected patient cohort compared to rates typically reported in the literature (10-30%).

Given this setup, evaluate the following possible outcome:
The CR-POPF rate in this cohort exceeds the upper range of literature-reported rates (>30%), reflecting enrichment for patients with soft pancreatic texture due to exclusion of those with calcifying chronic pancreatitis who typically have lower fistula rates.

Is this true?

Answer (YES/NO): YES